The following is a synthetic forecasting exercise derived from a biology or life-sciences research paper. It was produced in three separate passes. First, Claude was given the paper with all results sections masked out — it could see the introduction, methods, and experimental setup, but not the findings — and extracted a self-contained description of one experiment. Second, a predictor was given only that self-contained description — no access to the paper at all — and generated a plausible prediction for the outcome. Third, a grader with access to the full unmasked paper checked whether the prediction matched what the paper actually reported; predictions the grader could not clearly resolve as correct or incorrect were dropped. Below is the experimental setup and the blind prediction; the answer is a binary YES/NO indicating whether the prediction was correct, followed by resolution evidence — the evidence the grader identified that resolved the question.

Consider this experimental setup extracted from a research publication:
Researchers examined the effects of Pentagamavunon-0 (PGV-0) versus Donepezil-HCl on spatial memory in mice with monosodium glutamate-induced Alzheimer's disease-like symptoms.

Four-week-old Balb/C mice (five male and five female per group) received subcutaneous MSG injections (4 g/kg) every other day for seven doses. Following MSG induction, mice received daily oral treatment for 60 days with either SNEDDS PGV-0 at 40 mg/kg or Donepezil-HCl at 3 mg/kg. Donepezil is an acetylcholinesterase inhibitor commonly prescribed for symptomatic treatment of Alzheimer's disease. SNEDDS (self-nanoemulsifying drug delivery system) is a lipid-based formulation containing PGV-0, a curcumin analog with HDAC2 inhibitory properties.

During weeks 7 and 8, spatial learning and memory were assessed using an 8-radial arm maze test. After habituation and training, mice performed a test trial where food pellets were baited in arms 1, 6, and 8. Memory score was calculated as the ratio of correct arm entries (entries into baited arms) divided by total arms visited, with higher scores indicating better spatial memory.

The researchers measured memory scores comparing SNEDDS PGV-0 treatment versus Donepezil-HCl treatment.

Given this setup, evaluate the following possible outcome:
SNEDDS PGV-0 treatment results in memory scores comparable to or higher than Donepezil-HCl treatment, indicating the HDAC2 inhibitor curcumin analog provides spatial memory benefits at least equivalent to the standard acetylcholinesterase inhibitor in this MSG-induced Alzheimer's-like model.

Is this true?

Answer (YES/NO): YES